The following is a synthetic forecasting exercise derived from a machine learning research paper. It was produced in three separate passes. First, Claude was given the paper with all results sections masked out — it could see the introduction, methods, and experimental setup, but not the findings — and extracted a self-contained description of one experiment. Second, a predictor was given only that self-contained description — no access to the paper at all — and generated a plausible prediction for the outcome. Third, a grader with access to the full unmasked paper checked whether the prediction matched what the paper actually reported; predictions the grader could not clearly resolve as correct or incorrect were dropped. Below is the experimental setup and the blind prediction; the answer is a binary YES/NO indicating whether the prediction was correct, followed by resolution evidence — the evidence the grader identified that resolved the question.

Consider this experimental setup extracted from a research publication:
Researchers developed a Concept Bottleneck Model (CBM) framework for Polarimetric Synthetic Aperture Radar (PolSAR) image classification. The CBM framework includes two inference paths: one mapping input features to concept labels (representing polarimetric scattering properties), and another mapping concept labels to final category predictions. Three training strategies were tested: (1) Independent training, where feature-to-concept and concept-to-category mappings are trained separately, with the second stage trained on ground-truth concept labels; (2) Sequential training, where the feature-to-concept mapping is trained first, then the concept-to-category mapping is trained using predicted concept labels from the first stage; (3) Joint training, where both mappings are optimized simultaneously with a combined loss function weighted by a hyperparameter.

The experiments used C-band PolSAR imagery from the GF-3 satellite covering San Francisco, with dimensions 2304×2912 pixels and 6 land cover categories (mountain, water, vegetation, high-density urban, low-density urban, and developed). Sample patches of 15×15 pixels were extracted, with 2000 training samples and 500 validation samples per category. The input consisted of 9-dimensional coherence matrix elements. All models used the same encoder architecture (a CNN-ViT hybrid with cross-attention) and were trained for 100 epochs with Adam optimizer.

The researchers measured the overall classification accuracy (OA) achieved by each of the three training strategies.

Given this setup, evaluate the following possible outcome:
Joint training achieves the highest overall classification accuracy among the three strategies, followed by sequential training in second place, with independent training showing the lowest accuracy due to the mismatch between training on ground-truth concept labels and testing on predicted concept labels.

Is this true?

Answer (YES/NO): NO